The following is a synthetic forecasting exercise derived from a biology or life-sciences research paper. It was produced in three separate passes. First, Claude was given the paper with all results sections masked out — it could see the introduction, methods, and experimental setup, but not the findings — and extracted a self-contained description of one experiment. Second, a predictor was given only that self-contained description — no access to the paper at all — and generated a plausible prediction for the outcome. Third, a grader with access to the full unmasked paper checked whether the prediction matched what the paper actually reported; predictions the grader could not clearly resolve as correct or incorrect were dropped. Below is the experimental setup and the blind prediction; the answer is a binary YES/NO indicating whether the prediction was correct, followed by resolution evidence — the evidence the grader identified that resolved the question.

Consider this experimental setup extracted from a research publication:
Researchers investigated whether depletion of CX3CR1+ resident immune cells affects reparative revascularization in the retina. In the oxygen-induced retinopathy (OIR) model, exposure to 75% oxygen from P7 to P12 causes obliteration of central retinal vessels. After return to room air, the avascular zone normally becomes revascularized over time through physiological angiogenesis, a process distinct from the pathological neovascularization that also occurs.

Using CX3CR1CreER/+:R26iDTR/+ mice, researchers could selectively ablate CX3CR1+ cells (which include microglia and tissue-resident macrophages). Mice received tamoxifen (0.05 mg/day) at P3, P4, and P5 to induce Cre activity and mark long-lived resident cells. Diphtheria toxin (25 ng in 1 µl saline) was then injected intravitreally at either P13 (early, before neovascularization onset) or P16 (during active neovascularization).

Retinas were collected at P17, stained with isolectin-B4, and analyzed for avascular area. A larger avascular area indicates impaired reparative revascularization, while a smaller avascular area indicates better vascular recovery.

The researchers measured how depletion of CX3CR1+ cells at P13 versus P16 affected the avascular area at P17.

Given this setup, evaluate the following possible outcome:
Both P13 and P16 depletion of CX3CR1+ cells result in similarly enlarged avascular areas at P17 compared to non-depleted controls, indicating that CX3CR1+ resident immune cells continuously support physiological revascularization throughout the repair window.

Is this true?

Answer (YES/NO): NO